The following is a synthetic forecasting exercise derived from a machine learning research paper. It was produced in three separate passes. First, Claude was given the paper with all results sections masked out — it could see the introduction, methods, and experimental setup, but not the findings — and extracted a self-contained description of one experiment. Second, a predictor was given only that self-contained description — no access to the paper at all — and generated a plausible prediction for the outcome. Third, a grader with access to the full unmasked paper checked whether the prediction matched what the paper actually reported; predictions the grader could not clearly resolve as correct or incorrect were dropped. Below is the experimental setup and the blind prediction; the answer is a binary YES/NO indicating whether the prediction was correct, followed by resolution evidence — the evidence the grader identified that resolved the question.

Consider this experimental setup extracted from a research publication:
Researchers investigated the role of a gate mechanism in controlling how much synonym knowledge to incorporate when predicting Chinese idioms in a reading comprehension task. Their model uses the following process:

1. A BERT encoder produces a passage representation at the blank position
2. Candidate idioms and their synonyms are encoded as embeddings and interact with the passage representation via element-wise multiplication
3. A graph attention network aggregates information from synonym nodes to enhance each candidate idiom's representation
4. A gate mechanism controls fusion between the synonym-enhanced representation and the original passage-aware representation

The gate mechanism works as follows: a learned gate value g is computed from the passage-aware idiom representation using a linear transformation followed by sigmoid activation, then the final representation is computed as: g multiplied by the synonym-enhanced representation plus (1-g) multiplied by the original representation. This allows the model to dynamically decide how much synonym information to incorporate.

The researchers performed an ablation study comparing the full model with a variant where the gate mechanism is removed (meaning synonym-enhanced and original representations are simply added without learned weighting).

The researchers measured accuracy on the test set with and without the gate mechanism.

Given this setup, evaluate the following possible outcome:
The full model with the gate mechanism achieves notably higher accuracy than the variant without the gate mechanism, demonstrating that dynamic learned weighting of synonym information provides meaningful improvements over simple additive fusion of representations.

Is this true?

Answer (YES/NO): NO